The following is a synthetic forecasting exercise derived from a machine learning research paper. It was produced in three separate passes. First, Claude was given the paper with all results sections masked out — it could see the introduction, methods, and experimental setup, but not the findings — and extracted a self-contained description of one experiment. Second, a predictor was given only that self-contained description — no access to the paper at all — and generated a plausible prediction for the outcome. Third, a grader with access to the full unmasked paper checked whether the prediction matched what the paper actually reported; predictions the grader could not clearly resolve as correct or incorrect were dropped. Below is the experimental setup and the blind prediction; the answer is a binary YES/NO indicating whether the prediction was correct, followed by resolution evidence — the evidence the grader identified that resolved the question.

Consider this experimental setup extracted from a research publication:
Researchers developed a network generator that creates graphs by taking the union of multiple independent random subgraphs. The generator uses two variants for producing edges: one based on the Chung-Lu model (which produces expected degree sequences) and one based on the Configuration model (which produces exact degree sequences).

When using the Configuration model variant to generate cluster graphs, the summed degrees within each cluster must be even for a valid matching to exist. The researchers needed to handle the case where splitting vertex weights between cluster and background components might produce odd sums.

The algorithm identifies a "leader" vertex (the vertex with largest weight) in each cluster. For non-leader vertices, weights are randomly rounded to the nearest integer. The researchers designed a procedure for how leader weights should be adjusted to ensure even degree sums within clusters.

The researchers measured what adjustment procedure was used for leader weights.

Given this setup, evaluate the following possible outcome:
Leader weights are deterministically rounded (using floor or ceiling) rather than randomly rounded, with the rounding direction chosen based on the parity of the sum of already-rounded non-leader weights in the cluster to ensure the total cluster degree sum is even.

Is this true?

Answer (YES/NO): NO